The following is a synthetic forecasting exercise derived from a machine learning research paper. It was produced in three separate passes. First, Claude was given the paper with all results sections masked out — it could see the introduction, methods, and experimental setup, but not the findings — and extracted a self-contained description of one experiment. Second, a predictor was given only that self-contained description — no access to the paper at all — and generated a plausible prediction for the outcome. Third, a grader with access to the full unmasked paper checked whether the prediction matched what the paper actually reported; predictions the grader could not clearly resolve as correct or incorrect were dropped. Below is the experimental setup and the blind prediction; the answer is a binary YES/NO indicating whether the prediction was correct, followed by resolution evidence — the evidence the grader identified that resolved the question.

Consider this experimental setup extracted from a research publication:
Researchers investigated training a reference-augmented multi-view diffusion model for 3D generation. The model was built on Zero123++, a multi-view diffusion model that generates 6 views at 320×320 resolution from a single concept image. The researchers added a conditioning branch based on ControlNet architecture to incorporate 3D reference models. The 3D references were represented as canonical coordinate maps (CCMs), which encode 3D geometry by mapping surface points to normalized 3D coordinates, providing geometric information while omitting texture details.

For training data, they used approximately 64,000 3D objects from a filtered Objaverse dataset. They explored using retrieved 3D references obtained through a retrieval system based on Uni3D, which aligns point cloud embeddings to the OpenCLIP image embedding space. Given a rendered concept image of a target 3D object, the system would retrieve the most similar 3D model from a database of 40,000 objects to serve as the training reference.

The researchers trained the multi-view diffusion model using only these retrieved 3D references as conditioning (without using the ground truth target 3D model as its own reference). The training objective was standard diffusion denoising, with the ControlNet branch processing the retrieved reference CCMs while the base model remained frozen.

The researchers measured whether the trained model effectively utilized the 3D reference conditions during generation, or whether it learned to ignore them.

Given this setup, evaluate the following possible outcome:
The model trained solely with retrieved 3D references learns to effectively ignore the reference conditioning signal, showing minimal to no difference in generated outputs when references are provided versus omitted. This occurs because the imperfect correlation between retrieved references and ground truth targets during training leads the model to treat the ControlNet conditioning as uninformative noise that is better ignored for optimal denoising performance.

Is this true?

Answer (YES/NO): YES